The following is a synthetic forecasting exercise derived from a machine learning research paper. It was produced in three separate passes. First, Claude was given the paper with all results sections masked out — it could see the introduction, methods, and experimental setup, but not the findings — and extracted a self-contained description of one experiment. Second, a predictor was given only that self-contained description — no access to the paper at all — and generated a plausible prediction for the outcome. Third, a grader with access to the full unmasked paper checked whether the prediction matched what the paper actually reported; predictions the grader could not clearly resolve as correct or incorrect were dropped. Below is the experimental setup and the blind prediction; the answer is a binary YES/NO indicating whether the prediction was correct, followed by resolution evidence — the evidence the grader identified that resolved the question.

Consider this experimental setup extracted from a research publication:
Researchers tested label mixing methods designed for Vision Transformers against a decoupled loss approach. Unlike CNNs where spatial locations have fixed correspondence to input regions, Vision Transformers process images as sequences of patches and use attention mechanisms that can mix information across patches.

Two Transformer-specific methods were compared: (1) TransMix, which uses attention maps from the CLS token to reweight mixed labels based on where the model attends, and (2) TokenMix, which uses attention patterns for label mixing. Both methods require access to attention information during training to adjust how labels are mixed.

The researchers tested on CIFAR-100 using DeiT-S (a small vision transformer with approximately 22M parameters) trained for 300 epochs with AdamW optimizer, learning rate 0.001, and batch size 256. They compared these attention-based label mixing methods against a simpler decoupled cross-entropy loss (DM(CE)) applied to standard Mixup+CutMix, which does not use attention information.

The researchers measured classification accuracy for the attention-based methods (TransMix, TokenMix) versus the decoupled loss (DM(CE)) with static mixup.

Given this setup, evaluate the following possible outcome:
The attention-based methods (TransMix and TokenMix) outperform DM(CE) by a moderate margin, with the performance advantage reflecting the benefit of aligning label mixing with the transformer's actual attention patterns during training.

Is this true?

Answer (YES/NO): NO